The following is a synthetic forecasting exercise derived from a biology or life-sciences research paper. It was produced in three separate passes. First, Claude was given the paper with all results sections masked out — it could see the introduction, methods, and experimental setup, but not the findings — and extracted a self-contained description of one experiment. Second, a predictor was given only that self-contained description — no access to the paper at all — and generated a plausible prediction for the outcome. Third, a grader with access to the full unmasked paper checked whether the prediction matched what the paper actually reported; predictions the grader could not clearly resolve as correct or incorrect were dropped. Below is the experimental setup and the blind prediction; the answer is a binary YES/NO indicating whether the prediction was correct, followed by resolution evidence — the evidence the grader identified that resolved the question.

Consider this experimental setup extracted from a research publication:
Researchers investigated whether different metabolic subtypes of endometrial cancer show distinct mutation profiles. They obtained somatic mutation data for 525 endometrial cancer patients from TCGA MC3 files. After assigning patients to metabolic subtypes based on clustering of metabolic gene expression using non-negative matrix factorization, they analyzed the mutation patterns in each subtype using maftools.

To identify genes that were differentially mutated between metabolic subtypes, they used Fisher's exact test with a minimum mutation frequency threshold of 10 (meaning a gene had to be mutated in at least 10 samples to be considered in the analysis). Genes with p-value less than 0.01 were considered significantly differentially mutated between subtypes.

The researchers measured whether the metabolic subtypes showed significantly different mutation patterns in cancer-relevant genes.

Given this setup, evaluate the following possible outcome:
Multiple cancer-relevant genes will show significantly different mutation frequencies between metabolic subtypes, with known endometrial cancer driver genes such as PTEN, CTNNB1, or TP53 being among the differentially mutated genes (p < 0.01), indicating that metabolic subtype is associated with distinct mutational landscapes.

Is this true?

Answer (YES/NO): YES